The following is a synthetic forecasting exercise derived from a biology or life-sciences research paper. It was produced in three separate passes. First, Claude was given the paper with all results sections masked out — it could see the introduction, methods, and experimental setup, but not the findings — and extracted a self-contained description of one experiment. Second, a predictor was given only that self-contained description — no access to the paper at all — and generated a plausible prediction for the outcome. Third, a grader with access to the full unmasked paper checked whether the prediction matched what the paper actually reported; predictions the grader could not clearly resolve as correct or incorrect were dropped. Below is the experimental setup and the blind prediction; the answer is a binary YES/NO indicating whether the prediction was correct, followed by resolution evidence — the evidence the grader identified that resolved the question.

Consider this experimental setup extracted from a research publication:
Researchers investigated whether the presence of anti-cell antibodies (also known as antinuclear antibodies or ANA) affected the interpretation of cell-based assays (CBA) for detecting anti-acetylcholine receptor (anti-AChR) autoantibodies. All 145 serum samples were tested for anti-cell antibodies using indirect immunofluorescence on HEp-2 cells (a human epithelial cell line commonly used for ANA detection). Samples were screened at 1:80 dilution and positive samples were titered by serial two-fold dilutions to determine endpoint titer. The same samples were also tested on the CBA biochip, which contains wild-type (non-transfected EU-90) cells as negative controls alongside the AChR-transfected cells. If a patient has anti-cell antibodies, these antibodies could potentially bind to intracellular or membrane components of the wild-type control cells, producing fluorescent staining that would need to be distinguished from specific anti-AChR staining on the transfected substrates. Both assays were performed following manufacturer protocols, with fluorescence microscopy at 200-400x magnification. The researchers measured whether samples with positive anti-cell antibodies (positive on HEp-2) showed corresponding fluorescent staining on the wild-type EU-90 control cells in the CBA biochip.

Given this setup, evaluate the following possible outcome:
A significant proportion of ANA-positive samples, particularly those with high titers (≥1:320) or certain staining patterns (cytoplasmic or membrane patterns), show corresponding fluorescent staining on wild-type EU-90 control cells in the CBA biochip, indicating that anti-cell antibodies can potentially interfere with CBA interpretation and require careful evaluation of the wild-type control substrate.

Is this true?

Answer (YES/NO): NO